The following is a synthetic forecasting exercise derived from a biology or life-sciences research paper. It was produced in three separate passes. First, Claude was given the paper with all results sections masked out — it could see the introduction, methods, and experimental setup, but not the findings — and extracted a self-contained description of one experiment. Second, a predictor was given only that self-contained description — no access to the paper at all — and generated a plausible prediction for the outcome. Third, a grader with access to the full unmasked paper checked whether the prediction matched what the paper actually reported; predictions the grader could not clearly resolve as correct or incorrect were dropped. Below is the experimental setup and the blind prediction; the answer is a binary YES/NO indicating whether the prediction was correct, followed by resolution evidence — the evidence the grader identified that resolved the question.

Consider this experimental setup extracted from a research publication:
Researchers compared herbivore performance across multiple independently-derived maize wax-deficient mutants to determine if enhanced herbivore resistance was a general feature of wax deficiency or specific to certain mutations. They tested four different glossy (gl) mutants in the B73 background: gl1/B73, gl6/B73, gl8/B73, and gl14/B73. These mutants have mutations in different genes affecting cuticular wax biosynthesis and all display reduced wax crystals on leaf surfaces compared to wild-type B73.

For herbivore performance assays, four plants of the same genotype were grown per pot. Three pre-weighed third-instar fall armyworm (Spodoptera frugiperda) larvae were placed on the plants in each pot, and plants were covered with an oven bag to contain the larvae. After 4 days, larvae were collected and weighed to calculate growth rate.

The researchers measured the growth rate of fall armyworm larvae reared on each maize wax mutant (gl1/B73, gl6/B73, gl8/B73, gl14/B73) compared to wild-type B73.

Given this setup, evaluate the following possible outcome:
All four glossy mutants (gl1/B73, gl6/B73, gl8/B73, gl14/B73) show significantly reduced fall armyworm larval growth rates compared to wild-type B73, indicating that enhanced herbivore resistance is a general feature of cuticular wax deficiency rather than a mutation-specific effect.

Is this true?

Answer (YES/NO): NO